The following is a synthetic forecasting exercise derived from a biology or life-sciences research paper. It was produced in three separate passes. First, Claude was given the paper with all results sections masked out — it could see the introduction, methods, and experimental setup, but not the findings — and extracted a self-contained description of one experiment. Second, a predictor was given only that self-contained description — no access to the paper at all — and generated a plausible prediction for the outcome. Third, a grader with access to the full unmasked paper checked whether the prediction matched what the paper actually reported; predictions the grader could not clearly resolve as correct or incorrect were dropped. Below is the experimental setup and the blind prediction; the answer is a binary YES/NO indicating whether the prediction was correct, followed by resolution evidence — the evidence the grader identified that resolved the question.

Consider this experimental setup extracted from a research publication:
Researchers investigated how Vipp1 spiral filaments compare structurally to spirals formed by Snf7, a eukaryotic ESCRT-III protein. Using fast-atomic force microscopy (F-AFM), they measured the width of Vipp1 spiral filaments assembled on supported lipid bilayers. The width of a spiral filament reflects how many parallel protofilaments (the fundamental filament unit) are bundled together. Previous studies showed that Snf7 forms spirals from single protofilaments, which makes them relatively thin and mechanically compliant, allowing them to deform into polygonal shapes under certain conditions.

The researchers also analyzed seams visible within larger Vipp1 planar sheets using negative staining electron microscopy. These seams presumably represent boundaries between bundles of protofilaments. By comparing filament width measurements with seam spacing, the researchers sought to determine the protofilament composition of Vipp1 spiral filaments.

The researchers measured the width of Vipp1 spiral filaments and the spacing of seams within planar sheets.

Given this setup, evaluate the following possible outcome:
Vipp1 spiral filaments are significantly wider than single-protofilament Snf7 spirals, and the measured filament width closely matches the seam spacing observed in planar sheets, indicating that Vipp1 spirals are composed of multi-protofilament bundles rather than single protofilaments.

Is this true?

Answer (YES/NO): YES